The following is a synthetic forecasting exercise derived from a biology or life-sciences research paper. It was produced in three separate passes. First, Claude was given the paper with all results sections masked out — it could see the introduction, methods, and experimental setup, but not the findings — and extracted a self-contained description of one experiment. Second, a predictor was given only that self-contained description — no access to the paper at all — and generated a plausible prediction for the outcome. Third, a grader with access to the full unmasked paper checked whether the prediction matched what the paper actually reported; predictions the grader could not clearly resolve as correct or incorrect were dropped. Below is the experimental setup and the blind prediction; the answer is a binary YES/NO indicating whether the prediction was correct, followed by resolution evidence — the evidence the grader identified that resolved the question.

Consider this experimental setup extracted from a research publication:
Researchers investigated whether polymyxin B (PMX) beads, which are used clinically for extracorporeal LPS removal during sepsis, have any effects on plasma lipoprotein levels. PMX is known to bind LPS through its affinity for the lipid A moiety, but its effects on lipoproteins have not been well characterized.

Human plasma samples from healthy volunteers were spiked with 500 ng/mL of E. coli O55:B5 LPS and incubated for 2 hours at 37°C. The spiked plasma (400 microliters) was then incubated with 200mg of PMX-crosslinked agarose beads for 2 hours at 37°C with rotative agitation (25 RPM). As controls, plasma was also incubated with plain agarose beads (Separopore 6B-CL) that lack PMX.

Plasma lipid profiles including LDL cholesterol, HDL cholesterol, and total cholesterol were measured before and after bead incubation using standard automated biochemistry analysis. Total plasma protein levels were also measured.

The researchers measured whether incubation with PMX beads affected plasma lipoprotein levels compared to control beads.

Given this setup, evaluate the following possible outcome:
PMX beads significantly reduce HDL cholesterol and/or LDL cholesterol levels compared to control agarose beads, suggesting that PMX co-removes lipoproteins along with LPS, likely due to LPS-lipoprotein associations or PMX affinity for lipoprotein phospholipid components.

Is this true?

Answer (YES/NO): YES